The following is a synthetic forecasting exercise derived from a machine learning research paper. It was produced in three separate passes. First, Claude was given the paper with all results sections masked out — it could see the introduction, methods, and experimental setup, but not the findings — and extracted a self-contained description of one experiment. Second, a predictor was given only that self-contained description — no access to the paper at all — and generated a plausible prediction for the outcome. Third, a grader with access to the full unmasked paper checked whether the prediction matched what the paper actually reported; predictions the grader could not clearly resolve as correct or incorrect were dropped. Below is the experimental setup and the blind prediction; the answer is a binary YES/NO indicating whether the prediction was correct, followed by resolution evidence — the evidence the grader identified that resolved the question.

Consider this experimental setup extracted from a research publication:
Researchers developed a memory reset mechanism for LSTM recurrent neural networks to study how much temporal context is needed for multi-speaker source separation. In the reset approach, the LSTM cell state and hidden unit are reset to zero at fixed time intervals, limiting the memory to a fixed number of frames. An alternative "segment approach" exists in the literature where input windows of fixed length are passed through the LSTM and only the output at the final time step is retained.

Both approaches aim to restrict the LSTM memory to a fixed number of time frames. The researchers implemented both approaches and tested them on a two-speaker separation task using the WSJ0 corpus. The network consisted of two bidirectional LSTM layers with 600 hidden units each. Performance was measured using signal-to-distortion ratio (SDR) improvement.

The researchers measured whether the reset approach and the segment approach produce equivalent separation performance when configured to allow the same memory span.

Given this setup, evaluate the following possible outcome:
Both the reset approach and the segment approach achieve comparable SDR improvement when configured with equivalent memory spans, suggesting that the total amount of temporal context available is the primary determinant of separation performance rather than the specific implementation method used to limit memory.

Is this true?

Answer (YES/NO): YES